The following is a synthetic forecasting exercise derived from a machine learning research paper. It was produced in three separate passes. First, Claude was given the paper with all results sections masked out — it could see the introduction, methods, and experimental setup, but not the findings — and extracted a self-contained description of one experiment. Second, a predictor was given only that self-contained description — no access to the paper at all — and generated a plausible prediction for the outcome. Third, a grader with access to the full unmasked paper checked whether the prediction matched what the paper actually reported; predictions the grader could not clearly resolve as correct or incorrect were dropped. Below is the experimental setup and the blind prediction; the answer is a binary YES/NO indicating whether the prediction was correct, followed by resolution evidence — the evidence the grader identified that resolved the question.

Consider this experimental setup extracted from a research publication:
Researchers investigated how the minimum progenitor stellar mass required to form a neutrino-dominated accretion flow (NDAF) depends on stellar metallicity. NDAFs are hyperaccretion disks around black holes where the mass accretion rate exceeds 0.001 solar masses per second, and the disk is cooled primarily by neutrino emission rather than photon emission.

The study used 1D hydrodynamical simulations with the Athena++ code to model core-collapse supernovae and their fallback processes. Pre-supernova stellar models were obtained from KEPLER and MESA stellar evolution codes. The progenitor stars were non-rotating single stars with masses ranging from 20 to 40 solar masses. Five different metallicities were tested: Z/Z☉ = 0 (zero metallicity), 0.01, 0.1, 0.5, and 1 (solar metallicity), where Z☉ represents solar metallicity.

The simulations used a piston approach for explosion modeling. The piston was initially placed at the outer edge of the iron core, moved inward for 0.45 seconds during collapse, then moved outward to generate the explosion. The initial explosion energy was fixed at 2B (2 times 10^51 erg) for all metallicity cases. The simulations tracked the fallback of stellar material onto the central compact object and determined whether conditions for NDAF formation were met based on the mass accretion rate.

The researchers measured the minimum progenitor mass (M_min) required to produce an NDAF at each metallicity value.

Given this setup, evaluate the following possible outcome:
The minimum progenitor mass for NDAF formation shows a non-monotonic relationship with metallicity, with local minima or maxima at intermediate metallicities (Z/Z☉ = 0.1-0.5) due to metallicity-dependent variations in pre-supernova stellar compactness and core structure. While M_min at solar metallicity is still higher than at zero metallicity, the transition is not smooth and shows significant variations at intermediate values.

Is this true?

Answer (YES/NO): NO